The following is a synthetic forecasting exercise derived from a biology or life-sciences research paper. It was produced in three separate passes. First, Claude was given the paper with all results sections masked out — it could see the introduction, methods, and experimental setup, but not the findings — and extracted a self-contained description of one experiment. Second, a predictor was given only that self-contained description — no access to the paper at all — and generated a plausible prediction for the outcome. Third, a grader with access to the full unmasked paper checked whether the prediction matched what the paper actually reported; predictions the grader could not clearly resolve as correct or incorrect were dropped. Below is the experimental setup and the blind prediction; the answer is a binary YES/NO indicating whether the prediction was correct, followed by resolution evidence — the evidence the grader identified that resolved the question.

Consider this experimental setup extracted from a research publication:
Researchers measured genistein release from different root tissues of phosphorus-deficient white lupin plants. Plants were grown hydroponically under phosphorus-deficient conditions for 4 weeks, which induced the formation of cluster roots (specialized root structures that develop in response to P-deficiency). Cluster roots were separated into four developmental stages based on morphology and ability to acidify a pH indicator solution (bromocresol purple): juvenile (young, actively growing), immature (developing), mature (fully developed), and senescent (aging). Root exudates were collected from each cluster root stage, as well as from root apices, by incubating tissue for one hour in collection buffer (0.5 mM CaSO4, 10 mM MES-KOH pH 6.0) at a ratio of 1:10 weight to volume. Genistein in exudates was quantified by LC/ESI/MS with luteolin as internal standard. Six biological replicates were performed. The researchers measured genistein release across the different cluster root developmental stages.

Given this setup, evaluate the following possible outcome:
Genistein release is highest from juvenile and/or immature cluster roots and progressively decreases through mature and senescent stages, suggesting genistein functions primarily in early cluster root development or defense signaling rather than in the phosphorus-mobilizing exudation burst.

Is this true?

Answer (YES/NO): YES